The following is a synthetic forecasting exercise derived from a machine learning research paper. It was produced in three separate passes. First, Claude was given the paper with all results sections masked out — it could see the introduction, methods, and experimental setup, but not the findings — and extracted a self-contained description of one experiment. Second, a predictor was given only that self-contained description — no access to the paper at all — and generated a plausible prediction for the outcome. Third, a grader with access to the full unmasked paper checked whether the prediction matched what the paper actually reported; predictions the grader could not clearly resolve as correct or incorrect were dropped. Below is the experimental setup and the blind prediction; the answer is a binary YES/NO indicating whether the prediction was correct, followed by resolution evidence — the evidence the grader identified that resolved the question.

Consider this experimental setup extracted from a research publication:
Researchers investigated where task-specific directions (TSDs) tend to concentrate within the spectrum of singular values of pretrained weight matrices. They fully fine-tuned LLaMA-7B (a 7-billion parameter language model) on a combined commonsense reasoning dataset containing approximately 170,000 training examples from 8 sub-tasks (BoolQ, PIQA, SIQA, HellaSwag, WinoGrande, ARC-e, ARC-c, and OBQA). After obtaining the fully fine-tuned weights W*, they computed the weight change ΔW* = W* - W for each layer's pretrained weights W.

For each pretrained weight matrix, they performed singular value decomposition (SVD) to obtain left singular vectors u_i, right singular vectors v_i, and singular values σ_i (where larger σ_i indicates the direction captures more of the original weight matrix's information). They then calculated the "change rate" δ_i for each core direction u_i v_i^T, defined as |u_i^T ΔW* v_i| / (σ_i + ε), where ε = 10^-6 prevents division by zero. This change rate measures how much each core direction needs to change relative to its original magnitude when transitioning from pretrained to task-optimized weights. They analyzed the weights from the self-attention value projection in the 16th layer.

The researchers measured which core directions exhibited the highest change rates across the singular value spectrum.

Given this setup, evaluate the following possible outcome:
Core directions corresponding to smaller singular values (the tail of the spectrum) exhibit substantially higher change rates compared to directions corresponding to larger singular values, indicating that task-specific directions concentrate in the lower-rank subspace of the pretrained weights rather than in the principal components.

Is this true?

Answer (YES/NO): YES